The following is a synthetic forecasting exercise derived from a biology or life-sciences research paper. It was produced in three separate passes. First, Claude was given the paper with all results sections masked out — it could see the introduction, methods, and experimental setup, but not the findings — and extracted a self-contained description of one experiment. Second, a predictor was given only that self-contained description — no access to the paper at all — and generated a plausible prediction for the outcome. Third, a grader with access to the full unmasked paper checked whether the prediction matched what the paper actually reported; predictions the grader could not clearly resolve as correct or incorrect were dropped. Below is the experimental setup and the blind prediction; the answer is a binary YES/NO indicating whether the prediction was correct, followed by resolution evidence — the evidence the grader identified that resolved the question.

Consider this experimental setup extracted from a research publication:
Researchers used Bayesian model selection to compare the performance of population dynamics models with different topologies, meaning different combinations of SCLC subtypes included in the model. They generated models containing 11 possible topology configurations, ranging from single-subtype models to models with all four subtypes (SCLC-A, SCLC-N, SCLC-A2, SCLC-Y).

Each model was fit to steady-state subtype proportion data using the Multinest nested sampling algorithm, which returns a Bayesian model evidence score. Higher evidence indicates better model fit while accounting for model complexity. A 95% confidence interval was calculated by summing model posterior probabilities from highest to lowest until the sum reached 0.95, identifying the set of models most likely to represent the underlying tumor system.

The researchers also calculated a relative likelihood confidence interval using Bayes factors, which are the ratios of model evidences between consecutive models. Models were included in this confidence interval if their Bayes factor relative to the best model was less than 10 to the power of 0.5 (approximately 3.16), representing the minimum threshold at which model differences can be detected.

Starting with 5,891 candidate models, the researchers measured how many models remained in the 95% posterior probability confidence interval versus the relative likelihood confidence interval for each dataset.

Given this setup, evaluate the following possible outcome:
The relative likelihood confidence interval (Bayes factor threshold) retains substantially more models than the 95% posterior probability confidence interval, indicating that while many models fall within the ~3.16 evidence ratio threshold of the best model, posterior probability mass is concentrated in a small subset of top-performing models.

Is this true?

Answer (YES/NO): NO